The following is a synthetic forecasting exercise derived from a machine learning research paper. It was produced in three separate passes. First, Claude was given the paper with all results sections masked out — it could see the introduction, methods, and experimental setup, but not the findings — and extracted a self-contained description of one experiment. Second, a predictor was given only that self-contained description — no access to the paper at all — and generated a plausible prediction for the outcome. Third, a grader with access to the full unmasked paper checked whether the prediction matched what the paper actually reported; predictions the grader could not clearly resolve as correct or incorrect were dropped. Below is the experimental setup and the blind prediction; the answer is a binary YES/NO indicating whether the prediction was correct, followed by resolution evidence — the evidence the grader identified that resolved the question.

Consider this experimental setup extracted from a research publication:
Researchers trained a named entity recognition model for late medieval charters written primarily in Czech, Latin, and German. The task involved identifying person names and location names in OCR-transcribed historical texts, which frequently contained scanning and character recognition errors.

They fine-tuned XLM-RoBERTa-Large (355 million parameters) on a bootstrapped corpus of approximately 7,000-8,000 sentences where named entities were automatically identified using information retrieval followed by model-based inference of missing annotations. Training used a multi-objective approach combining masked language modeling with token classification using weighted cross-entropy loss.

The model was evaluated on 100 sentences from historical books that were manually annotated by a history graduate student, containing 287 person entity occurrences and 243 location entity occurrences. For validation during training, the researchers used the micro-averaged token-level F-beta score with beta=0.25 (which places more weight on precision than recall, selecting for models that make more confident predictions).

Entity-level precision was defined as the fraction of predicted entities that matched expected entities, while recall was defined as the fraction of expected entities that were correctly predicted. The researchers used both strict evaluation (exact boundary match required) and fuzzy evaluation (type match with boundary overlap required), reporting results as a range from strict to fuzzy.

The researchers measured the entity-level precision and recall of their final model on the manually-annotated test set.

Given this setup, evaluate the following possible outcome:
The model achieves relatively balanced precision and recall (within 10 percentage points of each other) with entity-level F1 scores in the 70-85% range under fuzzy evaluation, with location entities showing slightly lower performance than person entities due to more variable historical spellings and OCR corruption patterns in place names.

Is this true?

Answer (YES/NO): NO